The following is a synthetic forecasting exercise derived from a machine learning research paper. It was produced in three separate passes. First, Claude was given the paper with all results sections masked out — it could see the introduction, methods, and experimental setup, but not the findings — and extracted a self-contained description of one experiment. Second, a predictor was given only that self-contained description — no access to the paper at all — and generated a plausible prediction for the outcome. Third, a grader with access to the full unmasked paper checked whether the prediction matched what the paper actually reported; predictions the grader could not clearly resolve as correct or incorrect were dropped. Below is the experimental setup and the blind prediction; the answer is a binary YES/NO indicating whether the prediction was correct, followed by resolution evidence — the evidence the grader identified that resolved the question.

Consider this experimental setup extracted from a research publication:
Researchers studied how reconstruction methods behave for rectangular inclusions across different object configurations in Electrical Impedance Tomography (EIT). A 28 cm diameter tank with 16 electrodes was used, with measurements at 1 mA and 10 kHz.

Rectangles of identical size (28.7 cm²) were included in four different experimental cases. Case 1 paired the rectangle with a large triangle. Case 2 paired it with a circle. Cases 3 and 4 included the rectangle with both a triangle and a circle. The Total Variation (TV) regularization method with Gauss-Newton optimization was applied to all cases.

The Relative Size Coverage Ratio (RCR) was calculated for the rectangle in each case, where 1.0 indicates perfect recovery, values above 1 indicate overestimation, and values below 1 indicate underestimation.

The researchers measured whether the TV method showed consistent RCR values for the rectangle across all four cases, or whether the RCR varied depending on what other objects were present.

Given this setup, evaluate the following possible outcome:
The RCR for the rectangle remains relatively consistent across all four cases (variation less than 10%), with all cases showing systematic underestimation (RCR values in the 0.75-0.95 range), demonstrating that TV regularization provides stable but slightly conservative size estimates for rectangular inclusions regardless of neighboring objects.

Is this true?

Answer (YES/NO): NO